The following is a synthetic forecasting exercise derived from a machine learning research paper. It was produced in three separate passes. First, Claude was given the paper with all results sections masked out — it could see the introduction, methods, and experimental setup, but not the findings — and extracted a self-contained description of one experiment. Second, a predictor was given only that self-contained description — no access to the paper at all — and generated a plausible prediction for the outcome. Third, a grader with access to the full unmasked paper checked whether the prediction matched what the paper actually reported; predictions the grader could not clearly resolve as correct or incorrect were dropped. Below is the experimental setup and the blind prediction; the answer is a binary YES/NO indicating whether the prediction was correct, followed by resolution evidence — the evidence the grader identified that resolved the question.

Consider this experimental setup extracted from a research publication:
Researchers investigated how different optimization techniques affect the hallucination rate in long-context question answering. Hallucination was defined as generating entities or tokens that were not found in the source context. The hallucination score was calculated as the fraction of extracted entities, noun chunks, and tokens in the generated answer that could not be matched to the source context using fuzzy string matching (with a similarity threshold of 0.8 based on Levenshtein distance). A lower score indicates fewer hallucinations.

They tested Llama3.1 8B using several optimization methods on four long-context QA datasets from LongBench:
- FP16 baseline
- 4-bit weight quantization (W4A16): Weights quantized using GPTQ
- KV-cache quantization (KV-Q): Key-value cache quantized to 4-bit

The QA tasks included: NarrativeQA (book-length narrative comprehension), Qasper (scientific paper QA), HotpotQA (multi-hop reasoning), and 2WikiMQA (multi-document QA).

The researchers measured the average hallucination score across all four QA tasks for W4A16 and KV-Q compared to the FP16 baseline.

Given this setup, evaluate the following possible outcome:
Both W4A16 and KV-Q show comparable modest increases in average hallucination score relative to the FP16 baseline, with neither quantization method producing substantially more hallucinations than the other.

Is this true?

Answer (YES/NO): NO